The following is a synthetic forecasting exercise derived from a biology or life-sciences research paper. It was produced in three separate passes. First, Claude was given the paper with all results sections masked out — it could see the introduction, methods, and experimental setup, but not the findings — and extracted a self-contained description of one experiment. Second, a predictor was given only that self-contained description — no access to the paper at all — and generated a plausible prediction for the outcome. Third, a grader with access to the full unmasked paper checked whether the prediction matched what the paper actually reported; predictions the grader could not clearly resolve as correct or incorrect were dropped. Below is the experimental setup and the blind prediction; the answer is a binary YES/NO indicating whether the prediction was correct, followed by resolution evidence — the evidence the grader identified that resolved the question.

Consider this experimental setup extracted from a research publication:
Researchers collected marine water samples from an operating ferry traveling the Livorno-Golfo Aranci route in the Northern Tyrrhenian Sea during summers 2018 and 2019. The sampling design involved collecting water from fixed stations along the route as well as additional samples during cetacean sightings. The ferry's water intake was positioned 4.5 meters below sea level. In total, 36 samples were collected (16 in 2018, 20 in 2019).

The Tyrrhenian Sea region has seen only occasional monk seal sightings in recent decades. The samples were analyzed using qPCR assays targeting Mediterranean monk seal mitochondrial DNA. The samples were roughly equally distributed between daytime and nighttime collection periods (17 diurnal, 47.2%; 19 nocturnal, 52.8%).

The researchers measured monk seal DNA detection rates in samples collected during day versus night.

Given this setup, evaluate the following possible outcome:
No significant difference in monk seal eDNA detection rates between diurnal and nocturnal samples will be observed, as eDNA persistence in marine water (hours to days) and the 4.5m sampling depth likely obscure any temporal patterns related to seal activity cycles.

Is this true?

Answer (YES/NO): NO